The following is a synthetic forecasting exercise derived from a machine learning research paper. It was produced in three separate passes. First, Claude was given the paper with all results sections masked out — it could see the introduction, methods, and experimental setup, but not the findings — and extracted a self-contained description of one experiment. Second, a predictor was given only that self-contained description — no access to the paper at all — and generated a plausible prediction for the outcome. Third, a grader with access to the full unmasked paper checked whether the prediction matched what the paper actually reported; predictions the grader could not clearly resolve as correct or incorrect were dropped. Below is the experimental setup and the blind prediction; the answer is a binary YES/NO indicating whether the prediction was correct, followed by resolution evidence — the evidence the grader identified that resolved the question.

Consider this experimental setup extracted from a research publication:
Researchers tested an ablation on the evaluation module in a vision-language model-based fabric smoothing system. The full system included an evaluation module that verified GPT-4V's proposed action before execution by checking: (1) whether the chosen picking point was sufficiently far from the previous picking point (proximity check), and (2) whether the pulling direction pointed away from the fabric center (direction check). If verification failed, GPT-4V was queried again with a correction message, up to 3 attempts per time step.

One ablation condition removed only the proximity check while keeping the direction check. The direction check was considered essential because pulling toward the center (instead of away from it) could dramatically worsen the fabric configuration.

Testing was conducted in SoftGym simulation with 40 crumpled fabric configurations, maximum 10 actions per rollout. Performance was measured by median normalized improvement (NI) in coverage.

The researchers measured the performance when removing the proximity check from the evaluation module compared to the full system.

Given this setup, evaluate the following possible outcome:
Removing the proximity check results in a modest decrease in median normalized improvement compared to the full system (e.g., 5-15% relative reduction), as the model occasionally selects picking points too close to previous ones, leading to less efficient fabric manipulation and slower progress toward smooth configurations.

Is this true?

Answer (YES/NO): YES